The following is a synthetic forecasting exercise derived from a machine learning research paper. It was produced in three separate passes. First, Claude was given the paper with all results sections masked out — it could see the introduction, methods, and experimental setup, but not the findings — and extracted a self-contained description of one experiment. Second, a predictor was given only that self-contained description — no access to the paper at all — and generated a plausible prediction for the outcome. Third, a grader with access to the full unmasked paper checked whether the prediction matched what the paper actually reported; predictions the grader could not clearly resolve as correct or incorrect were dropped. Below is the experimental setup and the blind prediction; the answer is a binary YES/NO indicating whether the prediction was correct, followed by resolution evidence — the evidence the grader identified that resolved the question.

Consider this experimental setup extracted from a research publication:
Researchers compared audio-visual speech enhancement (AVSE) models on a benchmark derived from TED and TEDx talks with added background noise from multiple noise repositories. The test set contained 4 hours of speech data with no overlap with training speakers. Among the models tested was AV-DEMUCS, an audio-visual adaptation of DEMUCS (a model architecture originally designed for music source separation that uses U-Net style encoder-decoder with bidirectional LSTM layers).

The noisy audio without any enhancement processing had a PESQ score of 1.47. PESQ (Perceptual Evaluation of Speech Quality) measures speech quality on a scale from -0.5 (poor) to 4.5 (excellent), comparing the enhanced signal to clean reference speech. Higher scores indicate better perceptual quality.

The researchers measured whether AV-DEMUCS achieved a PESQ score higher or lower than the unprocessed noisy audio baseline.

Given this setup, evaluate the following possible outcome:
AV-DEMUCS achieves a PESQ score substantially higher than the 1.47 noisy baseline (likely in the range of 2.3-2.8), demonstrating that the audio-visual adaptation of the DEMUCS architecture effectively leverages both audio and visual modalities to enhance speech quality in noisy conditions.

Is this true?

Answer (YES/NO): NO